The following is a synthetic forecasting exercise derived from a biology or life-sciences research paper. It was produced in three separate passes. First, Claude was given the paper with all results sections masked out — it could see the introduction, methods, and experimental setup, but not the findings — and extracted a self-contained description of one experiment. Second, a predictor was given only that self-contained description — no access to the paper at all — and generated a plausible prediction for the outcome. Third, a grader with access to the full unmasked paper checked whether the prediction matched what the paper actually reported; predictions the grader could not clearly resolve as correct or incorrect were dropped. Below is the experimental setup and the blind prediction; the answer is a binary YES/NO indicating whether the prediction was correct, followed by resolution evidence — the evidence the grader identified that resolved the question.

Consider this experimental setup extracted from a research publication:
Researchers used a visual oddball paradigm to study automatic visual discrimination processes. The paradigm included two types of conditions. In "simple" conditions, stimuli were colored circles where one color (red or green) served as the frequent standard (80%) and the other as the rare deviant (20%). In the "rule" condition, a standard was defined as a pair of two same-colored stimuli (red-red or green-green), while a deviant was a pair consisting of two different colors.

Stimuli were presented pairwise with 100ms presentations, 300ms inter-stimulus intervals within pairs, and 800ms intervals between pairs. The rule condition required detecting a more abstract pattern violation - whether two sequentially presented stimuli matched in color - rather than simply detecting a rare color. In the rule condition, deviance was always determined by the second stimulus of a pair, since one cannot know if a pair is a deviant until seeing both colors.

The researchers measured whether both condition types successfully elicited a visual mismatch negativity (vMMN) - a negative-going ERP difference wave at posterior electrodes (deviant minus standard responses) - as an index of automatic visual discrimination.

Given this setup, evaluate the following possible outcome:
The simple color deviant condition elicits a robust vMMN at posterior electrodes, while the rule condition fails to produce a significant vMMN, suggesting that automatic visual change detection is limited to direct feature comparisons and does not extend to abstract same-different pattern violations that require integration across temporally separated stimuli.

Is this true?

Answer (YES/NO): YES